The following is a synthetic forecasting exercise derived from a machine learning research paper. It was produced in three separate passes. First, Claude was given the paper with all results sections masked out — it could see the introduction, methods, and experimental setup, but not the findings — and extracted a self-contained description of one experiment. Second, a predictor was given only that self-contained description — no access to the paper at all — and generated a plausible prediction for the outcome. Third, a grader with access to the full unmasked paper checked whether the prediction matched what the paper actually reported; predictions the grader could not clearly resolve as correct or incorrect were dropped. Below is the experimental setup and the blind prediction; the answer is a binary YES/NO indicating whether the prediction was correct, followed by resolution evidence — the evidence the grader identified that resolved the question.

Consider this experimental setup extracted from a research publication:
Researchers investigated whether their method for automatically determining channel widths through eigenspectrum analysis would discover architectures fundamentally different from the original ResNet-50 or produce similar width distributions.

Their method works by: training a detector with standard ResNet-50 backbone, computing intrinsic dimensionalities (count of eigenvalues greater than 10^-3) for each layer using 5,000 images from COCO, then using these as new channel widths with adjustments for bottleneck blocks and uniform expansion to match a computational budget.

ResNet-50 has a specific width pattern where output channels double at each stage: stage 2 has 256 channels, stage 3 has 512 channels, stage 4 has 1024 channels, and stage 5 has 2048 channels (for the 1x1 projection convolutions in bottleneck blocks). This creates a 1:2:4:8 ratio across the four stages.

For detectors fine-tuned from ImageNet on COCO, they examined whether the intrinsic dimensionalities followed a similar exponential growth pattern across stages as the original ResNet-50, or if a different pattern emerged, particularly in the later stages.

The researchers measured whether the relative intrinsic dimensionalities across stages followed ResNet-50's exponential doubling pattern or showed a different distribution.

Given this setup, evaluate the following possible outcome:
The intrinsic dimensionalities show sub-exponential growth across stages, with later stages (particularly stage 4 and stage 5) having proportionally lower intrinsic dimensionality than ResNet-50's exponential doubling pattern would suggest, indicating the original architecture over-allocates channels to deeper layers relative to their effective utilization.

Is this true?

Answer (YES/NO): NO